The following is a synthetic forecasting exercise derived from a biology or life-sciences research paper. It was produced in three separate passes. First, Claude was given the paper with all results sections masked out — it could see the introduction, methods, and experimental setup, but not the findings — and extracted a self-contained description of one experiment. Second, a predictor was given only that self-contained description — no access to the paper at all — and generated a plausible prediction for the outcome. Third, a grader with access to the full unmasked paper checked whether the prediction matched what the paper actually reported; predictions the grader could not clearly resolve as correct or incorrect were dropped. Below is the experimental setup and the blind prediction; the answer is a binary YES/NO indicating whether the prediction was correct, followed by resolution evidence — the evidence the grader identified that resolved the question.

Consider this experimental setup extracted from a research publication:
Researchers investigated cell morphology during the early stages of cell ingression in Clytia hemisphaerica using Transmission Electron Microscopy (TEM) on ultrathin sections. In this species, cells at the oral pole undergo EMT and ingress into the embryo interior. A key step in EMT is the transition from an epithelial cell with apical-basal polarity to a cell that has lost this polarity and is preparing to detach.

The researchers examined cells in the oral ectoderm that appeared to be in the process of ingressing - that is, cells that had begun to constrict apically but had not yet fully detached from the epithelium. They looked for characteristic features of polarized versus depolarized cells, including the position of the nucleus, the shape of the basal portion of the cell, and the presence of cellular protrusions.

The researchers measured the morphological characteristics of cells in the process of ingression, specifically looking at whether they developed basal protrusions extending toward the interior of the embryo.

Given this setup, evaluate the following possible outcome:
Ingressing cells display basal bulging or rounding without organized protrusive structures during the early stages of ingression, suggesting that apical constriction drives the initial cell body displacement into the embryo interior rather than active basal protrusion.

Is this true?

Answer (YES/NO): YES